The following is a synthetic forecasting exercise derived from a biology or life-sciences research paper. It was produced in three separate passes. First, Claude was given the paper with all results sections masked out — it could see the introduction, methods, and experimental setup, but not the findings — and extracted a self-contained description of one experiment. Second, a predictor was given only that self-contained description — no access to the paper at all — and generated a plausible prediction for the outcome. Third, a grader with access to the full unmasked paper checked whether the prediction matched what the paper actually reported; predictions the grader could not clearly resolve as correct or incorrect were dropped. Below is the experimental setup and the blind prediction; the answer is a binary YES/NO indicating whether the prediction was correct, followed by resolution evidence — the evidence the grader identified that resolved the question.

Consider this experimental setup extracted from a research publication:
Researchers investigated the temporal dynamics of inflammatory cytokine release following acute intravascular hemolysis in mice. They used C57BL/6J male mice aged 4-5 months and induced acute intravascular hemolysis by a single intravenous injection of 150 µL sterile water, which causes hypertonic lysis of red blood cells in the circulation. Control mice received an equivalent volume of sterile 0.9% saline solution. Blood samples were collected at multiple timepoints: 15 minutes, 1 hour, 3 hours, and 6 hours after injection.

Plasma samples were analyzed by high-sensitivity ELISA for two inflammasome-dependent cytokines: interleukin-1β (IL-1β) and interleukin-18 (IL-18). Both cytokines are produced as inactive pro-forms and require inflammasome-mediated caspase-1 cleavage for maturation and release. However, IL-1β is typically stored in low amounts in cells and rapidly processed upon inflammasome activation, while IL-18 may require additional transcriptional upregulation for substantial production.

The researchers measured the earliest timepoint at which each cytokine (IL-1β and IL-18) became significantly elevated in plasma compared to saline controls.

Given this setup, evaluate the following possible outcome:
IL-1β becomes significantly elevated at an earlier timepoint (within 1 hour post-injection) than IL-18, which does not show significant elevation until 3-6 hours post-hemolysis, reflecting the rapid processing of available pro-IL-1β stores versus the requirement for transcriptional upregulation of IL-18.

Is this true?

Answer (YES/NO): YES